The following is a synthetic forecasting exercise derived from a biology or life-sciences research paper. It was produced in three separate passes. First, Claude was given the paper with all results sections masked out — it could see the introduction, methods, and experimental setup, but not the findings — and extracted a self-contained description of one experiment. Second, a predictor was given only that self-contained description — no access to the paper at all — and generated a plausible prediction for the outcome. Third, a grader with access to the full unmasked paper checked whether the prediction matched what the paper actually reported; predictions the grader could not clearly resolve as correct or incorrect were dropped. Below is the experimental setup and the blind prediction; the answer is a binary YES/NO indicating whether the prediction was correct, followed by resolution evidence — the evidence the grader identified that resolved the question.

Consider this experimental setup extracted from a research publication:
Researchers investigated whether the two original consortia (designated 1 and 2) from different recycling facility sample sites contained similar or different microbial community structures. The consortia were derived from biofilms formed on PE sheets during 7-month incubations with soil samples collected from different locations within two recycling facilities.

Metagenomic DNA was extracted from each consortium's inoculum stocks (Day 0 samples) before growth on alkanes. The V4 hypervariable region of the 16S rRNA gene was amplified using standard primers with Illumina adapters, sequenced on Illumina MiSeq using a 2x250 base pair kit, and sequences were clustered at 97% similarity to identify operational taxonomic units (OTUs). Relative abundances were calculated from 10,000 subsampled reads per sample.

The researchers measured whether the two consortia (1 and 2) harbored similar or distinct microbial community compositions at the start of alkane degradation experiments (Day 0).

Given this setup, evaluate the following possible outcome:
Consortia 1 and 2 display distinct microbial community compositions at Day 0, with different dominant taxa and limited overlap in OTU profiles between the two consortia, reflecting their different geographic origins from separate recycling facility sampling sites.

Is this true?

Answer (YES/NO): YES